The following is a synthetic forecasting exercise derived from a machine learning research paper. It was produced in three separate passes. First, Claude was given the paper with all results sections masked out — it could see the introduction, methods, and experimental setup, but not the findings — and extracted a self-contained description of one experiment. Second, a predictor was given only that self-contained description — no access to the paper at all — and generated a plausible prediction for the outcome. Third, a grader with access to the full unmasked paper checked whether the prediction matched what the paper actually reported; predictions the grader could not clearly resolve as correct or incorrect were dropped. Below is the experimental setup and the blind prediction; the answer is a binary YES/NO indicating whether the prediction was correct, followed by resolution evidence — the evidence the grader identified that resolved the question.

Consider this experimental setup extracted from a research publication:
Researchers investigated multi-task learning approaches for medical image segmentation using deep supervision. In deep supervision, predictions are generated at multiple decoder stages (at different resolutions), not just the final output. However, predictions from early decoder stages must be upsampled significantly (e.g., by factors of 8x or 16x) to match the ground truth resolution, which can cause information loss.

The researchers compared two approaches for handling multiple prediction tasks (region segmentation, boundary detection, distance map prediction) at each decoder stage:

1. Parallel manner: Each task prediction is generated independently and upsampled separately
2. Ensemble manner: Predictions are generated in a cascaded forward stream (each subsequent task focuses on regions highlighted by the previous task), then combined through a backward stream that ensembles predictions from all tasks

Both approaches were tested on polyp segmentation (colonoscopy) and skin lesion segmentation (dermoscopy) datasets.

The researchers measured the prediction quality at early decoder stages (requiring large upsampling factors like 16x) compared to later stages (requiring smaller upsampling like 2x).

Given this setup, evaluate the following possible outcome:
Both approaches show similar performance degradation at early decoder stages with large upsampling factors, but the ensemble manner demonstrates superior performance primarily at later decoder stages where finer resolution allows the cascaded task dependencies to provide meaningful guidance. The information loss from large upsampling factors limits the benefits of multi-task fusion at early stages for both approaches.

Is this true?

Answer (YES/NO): NO